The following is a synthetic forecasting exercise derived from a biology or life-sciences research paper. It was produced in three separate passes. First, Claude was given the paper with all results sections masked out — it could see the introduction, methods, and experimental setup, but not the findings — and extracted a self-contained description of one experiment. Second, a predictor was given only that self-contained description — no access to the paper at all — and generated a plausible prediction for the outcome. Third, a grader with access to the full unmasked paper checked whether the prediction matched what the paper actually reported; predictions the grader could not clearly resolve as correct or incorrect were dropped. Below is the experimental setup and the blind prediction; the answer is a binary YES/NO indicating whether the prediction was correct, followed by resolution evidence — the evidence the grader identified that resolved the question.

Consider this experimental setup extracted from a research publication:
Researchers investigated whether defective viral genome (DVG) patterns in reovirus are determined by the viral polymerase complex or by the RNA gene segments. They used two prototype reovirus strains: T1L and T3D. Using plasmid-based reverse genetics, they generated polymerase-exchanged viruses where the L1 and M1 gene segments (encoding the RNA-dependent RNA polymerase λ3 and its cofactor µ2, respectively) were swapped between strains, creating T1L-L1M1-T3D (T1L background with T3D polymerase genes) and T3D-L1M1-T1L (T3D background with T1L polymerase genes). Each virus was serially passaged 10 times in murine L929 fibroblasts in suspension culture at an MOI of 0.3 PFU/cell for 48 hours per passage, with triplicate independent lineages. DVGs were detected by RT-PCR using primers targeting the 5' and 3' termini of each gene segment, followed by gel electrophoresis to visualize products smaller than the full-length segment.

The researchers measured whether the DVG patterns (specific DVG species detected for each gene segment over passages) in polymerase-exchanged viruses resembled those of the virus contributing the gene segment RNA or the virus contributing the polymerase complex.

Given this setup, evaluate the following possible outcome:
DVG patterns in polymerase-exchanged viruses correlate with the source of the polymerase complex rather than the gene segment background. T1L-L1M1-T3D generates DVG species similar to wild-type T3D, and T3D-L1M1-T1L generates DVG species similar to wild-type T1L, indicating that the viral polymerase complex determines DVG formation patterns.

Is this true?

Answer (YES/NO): NO